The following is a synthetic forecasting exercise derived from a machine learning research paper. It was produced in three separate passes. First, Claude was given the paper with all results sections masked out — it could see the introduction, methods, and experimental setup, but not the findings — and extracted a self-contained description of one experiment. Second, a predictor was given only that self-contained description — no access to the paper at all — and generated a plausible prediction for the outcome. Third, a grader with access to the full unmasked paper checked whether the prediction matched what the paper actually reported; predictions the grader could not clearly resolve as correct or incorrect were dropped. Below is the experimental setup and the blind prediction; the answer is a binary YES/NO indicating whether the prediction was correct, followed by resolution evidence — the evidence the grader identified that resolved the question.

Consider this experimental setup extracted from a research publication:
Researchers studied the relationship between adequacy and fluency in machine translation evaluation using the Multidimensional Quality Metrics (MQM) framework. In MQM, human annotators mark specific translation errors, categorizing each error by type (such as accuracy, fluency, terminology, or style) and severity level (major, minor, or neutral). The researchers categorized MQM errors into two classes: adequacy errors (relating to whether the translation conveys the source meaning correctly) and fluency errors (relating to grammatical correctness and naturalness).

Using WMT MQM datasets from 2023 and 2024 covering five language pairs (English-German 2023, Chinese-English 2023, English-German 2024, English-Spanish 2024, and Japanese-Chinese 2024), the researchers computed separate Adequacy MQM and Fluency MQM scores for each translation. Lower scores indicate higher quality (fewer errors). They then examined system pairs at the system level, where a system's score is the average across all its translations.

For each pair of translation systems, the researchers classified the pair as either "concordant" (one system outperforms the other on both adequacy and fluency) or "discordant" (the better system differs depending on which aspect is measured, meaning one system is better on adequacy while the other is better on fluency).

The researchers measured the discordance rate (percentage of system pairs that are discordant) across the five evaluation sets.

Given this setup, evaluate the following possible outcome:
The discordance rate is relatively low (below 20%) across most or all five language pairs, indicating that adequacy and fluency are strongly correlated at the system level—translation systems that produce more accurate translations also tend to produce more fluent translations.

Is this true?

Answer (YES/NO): NO